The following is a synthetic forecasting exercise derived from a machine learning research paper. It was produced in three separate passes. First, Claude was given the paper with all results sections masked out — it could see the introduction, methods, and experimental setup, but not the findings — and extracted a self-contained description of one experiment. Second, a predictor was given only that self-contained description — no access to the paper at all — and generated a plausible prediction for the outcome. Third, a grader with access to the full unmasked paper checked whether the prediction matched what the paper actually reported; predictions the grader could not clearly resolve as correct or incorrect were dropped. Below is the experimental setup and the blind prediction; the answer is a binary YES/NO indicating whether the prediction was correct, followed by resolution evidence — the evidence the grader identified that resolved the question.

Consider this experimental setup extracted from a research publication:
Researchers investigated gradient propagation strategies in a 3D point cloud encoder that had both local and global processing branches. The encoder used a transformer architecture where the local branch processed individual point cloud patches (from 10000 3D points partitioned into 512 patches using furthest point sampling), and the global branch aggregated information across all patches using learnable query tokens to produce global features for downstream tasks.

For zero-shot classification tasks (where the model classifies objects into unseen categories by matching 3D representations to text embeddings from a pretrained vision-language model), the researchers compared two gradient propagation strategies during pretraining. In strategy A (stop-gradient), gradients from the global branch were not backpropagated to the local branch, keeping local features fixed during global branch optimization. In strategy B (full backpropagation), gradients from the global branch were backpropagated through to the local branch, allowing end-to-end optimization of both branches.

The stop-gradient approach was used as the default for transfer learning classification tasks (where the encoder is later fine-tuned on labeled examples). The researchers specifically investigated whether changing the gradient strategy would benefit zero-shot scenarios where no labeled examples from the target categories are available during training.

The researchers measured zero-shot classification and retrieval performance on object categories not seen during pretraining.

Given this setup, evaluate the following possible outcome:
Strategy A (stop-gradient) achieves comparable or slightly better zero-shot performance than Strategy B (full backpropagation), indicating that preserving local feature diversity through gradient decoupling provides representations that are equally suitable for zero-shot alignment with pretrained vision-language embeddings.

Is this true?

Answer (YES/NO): NO